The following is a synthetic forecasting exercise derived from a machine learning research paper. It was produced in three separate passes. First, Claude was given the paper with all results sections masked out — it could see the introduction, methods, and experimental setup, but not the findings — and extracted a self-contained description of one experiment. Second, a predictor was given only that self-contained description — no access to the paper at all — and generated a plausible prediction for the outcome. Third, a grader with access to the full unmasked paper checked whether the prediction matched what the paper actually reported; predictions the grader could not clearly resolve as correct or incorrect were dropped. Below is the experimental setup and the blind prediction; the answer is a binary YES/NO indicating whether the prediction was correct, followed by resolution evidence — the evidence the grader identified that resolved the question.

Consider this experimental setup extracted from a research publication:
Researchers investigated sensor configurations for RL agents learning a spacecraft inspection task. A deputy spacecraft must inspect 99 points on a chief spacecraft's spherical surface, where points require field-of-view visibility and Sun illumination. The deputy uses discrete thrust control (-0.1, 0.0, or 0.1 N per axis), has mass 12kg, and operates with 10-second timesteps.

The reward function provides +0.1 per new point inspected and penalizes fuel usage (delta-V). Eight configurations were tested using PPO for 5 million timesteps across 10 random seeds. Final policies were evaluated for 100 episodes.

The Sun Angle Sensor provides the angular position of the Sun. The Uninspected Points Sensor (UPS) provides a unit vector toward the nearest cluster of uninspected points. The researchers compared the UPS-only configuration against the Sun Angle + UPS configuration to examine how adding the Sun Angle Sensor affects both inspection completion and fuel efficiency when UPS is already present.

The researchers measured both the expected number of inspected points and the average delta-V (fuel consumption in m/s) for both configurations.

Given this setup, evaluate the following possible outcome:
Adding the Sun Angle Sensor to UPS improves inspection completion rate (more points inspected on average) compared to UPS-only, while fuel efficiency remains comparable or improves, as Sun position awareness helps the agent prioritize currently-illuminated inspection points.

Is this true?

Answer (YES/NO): YES